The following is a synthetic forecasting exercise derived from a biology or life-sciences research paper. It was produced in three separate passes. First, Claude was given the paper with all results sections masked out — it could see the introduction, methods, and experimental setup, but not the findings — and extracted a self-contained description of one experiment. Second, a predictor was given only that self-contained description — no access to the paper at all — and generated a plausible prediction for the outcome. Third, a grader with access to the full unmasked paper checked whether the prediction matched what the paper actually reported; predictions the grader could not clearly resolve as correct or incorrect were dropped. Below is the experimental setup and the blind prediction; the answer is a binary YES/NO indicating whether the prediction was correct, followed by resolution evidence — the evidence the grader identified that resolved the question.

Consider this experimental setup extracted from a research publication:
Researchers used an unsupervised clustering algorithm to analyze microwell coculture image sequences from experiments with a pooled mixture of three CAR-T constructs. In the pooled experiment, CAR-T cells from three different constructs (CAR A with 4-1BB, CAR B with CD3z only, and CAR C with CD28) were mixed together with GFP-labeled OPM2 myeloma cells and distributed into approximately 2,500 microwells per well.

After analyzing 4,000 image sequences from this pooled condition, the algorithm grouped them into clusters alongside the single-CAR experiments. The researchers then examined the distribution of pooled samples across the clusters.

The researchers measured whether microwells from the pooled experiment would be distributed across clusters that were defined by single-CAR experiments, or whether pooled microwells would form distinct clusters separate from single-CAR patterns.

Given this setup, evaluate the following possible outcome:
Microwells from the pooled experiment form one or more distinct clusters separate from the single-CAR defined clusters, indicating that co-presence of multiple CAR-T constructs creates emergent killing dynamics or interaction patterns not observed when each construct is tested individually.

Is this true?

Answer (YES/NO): NO